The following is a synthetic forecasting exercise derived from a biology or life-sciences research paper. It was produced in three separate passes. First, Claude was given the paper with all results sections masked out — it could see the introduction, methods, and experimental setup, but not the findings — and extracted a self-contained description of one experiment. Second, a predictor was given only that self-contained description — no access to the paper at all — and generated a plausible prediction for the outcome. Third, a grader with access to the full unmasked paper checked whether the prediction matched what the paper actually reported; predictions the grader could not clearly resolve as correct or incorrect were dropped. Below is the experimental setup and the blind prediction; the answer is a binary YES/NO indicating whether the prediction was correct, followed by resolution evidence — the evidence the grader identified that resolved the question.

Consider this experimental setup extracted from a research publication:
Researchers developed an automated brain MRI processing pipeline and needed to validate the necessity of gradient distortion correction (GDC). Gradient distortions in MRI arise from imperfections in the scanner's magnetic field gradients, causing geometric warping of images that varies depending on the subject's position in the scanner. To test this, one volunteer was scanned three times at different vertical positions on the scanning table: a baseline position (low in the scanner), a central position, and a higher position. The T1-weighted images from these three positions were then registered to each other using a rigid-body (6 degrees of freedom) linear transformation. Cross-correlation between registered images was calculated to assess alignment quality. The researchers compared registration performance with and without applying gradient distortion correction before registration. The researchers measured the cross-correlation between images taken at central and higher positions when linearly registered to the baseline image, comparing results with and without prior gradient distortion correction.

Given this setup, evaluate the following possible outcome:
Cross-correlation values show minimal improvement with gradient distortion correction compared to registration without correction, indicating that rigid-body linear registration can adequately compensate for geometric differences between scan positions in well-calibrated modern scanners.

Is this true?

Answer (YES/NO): NO